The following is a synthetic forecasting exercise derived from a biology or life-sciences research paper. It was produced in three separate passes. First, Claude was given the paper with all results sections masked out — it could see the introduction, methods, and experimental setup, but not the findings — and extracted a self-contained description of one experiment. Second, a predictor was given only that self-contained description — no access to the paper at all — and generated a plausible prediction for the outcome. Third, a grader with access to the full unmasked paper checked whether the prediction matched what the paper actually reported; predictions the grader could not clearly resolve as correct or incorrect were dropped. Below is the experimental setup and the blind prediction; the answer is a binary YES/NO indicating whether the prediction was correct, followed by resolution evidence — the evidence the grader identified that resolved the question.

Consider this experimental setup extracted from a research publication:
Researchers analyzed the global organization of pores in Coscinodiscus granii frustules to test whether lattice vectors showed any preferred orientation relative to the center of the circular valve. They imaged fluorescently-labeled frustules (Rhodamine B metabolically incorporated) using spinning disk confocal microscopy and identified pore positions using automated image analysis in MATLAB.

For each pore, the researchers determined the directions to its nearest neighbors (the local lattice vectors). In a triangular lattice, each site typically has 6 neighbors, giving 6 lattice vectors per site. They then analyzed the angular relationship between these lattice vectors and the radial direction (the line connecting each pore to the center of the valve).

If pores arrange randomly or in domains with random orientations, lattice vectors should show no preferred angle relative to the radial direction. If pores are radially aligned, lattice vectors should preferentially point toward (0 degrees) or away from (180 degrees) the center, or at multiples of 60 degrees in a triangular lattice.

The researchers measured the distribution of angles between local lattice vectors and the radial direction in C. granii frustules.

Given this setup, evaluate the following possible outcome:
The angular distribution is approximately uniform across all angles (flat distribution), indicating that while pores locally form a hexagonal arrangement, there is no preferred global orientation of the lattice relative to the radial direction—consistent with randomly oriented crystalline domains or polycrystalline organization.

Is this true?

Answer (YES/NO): NO